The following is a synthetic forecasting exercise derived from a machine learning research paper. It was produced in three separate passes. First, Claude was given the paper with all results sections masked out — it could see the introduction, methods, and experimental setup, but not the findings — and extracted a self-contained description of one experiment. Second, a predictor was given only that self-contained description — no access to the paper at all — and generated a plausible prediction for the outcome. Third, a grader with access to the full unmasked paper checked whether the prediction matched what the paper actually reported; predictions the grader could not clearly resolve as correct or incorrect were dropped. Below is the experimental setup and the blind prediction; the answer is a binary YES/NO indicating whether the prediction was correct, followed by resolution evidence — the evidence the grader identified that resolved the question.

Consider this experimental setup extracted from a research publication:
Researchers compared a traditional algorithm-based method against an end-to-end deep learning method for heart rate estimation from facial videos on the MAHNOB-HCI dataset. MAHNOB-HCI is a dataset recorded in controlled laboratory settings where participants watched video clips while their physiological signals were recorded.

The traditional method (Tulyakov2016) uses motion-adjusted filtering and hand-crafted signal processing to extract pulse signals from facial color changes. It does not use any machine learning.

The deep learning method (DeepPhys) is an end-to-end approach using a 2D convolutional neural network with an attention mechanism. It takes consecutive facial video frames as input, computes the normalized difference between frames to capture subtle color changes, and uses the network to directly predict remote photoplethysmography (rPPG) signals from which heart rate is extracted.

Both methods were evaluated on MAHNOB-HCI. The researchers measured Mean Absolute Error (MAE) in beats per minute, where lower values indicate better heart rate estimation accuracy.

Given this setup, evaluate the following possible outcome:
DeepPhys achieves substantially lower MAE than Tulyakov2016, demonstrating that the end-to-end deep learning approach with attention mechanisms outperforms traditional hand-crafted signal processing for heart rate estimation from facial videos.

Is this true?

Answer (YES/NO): NO